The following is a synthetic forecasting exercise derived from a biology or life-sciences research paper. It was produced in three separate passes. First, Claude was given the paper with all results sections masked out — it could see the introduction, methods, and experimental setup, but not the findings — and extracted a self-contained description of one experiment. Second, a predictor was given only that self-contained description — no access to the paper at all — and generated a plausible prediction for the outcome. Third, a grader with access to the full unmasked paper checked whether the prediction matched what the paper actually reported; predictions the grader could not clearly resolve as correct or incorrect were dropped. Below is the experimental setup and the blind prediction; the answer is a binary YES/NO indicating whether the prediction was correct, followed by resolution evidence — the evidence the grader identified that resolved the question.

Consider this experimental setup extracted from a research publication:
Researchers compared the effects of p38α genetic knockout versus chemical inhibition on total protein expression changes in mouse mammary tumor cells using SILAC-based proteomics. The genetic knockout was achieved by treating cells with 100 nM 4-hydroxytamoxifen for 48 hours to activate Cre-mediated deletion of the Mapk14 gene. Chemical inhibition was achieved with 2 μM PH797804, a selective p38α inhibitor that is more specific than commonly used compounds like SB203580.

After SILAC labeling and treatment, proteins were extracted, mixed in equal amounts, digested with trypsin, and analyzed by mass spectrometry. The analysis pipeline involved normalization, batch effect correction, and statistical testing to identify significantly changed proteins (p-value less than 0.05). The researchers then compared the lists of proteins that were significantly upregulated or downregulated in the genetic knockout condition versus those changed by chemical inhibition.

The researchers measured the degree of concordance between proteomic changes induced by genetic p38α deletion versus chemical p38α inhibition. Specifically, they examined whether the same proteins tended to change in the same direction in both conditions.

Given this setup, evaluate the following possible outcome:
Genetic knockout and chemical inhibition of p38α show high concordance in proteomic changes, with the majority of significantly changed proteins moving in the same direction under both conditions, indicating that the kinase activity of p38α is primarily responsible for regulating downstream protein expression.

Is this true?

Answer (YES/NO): NO